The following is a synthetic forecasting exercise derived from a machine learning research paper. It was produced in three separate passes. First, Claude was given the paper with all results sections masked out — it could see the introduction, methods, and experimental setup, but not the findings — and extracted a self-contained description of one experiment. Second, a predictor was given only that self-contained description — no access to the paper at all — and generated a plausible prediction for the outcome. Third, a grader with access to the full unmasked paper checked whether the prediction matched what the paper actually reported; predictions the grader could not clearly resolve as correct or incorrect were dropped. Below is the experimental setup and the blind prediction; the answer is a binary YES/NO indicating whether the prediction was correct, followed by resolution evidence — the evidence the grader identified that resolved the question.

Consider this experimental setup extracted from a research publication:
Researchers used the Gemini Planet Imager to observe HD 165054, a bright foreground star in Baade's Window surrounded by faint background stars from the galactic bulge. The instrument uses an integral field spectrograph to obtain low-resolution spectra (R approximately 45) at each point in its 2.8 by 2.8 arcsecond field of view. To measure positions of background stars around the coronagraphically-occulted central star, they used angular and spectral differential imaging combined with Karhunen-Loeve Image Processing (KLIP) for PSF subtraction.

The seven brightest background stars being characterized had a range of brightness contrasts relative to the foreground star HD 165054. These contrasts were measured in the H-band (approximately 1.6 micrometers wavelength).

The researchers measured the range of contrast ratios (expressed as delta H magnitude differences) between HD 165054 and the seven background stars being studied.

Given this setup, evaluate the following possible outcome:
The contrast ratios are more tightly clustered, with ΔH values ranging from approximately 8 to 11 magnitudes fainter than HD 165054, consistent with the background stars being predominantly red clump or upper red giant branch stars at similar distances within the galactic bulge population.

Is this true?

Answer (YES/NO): NO